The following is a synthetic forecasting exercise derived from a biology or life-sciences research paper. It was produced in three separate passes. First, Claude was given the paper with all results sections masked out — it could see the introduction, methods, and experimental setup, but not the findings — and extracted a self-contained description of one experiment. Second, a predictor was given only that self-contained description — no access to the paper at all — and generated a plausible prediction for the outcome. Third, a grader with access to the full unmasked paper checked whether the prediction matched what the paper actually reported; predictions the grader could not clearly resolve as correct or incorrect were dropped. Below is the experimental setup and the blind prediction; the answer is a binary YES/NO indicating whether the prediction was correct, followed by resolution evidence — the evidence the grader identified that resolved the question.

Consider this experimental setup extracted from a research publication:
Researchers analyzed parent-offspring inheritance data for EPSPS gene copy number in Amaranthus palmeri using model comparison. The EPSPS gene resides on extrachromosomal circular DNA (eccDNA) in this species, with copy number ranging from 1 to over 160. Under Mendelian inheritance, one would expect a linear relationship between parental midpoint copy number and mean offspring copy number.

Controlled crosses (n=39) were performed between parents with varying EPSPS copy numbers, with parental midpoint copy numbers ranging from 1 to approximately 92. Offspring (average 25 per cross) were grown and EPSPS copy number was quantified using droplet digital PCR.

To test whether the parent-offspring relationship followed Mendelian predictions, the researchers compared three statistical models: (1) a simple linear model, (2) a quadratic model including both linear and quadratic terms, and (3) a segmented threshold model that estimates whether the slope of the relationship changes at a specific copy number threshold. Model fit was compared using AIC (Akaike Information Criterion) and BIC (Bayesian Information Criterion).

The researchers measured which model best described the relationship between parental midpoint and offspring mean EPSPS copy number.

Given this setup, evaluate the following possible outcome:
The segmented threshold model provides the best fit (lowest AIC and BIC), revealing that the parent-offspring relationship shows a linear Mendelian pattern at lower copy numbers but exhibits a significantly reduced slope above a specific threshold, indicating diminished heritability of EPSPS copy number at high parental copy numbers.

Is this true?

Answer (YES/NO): NO